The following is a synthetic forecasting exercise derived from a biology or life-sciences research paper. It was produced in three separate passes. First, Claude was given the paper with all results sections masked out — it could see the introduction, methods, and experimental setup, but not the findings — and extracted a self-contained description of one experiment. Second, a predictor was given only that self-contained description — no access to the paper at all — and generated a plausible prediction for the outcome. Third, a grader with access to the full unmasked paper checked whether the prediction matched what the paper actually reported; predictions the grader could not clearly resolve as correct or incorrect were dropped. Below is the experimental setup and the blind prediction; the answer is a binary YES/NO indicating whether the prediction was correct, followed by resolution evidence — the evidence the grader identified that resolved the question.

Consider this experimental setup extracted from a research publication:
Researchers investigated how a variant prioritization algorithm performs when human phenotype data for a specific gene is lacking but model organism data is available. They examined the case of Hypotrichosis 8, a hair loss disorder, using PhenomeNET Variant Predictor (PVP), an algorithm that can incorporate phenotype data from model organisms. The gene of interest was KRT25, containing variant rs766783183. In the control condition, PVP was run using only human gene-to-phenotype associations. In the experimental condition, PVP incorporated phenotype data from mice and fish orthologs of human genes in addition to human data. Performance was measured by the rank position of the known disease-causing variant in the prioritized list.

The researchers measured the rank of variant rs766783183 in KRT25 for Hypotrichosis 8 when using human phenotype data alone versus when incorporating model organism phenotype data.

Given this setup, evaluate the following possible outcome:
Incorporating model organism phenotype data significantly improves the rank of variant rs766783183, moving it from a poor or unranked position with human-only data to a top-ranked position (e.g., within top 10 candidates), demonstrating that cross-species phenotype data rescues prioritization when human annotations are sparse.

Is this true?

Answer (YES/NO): YES